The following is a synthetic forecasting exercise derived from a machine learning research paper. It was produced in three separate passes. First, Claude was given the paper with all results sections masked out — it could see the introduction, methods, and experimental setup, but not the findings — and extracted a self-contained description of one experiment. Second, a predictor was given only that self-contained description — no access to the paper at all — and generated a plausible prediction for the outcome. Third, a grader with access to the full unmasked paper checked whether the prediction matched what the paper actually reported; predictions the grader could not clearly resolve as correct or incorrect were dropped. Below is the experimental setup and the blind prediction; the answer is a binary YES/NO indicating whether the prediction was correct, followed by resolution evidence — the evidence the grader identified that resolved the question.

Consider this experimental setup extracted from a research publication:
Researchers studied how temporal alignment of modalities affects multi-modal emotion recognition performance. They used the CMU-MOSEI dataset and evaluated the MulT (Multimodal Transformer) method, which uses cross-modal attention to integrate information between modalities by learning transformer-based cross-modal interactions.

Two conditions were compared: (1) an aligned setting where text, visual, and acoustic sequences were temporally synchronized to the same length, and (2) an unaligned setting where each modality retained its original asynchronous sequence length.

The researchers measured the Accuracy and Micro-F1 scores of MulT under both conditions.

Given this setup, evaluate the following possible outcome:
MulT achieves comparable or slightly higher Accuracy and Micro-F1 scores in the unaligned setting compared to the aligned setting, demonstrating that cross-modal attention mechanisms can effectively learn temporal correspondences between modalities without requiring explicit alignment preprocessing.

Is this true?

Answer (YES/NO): NO